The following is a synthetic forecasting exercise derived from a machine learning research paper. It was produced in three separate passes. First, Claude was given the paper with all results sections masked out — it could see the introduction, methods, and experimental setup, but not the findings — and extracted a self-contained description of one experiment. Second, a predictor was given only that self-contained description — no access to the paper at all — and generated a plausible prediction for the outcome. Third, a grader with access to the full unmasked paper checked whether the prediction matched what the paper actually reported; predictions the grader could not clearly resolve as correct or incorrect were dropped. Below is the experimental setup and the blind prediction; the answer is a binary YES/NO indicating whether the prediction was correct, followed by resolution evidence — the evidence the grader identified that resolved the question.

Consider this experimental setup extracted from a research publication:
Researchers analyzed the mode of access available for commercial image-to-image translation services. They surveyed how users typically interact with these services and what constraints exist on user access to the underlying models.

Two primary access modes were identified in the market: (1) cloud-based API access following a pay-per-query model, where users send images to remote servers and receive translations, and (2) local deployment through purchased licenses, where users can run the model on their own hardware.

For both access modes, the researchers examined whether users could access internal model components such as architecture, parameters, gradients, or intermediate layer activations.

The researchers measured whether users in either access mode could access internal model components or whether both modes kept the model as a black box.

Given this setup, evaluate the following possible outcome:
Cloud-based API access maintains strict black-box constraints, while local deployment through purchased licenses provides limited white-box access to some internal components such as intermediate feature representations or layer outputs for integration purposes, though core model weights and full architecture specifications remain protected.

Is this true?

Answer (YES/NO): NO